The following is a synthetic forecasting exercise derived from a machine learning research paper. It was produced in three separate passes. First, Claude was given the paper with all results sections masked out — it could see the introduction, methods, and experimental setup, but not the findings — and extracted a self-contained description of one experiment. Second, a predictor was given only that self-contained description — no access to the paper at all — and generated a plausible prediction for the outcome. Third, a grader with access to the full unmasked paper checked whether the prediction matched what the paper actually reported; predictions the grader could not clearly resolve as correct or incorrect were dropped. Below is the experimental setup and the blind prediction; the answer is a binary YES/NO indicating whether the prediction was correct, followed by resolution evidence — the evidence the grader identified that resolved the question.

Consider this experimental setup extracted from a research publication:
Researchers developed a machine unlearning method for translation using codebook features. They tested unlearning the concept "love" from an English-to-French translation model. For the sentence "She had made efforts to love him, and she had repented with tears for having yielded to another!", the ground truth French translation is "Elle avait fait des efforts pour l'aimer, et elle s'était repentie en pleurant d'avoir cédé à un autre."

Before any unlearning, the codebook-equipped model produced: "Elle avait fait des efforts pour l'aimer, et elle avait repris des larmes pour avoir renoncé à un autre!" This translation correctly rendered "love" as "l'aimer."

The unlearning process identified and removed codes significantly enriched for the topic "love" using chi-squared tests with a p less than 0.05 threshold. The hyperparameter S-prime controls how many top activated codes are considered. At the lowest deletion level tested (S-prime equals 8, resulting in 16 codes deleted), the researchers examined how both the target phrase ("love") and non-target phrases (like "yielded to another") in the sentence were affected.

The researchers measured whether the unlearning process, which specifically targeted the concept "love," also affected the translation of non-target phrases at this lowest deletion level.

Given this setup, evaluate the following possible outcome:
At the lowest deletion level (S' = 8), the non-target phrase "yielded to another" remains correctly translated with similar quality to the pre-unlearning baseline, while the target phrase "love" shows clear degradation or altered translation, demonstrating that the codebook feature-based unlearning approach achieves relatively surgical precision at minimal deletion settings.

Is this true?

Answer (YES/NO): NO